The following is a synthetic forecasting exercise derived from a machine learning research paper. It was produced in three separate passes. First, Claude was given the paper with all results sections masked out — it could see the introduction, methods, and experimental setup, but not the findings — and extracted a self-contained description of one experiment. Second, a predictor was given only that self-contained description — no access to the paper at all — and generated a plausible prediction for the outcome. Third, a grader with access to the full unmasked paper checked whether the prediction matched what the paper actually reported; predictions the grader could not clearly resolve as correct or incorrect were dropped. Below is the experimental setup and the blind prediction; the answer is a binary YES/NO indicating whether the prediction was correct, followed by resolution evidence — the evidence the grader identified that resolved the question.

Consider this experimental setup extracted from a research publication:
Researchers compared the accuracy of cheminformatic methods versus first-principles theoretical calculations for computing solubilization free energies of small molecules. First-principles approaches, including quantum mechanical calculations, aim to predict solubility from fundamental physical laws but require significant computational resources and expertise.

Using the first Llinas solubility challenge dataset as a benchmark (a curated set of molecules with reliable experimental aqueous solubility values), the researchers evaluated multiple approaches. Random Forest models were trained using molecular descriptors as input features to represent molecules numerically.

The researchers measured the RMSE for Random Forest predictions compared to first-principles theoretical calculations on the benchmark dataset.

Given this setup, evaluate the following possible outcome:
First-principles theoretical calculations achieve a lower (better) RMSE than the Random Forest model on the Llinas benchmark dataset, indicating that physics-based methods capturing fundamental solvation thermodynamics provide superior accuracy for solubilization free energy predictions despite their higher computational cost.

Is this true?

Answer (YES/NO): NO